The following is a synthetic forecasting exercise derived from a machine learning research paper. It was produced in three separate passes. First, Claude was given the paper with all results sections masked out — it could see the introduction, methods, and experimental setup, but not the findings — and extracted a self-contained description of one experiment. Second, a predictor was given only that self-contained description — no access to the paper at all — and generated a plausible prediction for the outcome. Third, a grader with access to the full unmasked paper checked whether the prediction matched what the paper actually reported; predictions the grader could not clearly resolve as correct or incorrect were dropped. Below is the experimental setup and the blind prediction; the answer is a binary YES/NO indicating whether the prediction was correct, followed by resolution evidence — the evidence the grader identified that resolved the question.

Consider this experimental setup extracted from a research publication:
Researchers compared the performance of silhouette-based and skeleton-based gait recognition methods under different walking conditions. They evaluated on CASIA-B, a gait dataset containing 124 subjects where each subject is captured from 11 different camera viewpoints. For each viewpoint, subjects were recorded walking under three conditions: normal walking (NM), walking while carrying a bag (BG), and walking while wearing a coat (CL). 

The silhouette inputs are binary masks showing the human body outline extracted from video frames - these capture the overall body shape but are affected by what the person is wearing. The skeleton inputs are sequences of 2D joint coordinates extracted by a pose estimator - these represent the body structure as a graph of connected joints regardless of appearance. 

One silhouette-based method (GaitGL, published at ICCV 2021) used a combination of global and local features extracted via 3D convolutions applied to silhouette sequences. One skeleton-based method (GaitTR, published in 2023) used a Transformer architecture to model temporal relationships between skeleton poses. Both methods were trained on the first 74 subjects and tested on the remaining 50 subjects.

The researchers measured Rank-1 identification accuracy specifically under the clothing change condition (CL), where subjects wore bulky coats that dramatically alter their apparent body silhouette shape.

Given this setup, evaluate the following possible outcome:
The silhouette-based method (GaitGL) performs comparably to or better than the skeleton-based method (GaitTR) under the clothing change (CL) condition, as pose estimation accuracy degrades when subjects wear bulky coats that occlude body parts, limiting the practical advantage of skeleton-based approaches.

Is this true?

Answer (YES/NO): NO